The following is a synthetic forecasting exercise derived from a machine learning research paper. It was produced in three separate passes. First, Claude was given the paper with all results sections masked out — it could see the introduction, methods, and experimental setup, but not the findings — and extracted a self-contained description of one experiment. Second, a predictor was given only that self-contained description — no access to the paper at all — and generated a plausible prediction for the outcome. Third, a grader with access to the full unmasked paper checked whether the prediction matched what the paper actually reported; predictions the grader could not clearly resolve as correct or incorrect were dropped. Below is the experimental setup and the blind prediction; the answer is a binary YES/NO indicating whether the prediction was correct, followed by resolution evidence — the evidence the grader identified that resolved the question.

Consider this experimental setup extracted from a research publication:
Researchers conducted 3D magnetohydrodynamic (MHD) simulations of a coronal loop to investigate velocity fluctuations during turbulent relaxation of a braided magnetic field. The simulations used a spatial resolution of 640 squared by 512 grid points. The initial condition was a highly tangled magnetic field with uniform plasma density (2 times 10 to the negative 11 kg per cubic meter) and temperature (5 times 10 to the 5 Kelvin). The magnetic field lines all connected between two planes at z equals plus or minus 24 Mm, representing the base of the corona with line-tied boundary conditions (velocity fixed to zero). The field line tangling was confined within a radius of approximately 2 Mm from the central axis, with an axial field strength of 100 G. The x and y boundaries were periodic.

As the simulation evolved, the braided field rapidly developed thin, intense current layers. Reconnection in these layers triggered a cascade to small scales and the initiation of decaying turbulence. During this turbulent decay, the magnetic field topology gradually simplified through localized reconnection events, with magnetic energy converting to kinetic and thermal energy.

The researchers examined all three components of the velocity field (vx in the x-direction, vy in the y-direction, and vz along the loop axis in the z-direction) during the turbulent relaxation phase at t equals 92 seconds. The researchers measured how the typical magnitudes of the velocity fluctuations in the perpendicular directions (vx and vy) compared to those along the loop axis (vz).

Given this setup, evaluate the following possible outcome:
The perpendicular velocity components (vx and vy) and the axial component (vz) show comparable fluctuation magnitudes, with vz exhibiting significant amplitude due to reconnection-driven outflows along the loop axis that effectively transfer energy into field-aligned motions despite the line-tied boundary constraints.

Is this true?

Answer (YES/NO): NO